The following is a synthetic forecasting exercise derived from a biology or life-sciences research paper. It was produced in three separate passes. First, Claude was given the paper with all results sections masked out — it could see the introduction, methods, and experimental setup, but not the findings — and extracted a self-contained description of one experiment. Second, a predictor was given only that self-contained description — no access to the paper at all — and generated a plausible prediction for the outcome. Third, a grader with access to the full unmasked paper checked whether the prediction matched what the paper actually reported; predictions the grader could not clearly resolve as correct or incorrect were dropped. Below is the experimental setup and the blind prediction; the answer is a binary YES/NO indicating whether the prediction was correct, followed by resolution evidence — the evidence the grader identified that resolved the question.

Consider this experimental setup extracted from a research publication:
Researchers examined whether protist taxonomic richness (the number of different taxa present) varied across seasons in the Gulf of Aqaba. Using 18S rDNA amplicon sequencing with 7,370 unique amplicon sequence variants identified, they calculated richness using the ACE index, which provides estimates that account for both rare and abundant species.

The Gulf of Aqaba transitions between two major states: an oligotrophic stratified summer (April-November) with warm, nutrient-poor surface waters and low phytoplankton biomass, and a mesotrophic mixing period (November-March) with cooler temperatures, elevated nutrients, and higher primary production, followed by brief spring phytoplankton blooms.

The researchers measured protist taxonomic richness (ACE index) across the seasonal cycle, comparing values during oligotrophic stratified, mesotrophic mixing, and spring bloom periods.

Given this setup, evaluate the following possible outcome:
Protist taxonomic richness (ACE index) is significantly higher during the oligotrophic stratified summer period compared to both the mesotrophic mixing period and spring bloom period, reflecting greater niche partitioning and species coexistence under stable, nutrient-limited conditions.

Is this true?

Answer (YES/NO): YES